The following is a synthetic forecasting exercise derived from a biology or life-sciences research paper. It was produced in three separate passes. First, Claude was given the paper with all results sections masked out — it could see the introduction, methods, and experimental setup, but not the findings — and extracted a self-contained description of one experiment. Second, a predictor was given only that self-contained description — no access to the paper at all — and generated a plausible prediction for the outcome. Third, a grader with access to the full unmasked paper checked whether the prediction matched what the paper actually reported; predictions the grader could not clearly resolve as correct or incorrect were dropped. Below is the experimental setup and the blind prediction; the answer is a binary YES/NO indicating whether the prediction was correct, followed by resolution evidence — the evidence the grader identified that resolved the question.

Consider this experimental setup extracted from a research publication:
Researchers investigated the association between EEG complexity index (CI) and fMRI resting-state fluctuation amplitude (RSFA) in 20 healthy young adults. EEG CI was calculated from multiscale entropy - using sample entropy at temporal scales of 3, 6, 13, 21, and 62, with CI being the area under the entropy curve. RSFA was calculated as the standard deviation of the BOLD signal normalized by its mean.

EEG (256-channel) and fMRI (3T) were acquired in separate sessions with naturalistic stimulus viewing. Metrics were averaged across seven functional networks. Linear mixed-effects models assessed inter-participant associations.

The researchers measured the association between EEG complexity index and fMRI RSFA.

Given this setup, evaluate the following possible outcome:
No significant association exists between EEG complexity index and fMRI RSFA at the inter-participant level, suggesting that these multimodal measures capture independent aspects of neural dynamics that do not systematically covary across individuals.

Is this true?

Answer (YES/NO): NO